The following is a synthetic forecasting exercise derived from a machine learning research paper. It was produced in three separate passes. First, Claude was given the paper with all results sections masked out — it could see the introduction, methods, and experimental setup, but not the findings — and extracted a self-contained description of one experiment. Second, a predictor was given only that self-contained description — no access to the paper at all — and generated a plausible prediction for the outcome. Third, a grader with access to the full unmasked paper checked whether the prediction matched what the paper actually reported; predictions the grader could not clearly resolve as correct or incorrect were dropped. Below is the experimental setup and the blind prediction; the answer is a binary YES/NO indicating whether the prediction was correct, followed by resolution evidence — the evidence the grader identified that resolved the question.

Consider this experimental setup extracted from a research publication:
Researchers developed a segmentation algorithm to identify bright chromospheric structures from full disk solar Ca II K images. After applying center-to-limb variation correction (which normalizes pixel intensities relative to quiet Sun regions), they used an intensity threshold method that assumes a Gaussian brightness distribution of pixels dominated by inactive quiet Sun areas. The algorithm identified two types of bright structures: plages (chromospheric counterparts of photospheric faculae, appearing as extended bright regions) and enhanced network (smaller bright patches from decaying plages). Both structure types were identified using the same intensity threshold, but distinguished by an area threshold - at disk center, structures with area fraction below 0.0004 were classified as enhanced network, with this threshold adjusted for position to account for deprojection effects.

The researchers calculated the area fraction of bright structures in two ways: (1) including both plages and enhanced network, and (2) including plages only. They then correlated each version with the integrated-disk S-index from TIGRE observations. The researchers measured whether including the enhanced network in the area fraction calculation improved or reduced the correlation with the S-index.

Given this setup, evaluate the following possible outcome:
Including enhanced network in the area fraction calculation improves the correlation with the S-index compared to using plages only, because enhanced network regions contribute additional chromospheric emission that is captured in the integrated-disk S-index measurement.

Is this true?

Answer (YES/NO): YES